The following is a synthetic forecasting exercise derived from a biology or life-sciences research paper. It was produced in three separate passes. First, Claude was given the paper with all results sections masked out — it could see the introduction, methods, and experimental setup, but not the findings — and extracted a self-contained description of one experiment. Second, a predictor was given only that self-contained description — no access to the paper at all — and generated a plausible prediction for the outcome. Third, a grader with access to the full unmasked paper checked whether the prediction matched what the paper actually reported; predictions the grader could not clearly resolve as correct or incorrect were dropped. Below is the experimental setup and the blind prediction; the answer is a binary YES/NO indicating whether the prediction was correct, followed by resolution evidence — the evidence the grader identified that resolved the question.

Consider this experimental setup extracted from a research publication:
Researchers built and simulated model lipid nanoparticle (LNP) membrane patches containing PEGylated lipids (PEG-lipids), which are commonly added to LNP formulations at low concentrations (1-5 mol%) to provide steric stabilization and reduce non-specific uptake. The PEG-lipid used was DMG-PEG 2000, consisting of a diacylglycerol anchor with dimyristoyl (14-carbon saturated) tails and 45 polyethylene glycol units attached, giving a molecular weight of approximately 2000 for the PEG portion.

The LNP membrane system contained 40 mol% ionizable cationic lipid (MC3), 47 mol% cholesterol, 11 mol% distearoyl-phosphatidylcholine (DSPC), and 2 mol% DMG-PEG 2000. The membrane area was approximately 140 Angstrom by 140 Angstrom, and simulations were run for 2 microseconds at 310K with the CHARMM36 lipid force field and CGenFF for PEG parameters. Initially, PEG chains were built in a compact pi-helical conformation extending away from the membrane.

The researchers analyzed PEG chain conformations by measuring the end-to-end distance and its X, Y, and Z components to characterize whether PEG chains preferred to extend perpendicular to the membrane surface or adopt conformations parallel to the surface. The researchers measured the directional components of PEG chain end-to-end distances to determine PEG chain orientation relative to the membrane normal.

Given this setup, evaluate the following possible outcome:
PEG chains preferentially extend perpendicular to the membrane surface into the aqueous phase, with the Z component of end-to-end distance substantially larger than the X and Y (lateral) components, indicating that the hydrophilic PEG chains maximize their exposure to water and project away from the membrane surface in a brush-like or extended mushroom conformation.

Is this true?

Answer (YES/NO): NO